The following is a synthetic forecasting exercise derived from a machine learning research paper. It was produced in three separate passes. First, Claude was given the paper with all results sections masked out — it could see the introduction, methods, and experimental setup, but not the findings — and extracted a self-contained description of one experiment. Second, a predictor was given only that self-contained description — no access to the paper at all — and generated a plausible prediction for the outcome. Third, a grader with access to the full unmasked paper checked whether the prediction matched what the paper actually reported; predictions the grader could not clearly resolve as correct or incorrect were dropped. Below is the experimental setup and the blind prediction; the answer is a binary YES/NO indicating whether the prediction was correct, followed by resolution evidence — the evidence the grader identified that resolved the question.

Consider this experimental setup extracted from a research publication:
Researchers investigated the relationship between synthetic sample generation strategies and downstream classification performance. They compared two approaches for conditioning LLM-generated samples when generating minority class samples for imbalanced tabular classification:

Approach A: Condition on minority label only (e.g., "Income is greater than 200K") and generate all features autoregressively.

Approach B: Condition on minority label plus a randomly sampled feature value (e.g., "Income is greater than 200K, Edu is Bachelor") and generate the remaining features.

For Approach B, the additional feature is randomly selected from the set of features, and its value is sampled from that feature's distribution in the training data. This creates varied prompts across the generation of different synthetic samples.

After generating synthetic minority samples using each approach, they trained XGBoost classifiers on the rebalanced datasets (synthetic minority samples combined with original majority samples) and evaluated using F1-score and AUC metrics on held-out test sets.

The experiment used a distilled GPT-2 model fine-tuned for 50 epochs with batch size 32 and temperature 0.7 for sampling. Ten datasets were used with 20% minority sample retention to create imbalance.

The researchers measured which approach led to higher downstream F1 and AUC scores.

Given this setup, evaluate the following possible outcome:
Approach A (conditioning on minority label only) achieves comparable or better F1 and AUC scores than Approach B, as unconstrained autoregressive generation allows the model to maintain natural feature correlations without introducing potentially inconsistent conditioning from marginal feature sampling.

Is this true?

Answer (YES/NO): YES